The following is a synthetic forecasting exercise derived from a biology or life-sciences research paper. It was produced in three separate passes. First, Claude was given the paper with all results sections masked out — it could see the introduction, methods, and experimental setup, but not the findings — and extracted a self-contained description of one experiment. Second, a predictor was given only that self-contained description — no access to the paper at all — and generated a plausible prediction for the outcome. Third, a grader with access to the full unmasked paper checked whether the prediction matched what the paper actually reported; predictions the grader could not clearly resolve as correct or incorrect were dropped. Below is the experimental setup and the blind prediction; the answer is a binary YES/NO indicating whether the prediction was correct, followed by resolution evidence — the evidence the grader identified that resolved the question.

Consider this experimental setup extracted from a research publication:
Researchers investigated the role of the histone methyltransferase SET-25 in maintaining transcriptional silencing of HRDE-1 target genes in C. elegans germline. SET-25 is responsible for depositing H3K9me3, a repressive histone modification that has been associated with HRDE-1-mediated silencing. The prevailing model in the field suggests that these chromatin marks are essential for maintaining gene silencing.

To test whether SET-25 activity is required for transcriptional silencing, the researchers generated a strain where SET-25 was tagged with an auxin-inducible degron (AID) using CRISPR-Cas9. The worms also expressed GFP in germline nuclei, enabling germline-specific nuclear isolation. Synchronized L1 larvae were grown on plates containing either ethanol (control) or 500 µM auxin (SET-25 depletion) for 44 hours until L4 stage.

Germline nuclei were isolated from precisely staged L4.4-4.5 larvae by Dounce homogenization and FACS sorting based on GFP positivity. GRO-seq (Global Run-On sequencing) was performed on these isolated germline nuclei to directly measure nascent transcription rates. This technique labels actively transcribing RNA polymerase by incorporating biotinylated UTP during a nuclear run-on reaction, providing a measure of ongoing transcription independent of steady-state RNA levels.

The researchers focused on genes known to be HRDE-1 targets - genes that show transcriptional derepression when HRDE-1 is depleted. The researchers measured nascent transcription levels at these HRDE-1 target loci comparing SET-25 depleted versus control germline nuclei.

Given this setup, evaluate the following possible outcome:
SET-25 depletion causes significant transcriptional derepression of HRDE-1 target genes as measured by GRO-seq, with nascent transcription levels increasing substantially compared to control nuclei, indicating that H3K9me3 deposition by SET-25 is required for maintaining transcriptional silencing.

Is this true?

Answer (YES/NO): NO